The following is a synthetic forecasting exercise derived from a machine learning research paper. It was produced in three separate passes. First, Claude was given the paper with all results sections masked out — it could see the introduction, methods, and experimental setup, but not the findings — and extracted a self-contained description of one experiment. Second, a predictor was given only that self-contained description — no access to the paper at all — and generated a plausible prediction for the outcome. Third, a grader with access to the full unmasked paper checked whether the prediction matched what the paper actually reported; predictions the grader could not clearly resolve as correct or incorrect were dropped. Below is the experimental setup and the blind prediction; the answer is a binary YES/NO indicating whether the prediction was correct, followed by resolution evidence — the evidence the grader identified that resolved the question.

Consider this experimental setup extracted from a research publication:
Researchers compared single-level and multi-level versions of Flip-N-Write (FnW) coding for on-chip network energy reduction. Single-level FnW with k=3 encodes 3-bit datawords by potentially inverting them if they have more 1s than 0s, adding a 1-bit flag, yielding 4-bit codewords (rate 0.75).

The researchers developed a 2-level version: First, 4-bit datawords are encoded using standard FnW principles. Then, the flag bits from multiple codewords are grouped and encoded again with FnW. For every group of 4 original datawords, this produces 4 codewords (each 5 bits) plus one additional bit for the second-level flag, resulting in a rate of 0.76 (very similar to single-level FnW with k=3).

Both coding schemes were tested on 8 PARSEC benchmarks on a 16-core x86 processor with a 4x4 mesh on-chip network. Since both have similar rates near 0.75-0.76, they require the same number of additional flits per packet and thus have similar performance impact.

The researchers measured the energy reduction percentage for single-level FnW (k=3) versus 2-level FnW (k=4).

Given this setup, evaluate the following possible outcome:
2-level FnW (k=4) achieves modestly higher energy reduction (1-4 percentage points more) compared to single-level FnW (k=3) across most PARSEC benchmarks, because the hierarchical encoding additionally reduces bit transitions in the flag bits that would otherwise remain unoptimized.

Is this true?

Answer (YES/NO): NO